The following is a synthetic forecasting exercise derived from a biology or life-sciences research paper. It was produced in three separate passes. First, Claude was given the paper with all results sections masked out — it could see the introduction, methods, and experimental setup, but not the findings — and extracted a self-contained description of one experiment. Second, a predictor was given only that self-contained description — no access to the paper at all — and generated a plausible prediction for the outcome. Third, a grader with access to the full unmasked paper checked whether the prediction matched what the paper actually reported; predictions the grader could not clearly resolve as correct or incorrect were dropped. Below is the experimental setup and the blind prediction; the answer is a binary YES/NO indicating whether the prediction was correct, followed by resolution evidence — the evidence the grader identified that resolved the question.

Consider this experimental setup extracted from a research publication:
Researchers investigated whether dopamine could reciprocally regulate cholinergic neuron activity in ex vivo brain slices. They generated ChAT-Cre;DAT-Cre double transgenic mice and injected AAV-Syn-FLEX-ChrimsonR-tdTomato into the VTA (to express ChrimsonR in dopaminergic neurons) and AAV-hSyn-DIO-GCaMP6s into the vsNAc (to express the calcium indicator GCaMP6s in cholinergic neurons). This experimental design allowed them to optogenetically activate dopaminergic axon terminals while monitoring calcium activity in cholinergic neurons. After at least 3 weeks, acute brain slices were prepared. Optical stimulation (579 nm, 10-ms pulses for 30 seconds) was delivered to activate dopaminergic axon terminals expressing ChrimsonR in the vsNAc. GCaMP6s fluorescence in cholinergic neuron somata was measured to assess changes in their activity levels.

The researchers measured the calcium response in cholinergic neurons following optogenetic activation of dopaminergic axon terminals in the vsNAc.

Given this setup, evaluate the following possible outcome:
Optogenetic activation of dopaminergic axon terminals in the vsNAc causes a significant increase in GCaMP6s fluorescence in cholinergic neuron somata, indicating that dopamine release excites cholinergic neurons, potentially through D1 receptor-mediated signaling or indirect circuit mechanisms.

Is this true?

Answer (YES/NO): NO